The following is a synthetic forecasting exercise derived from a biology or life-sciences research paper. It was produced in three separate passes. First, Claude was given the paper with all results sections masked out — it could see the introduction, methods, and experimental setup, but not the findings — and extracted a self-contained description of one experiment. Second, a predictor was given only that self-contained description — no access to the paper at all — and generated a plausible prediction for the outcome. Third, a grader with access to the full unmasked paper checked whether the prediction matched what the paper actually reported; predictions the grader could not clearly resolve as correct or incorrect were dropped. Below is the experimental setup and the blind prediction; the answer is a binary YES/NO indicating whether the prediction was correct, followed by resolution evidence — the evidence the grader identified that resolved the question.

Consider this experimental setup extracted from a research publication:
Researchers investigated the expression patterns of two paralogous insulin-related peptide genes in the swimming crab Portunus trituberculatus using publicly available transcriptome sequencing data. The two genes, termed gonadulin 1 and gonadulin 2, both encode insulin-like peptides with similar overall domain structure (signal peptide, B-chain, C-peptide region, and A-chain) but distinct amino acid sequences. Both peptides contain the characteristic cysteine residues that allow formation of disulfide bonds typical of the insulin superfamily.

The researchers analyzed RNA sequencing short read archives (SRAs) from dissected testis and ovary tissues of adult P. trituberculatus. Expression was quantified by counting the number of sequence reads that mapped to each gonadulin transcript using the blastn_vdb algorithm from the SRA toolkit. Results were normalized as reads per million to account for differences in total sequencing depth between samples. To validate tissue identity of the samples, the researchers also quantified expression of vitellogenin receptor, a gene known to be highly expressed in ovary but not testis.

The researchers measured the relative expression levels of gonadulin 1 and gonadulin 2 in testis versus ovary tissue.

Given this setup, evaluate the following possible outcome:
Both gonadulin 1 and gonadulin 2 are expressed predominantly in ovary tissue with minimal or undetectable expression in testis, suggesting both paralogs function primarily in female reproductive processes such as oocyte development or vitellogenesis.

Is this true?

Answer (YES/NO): NO